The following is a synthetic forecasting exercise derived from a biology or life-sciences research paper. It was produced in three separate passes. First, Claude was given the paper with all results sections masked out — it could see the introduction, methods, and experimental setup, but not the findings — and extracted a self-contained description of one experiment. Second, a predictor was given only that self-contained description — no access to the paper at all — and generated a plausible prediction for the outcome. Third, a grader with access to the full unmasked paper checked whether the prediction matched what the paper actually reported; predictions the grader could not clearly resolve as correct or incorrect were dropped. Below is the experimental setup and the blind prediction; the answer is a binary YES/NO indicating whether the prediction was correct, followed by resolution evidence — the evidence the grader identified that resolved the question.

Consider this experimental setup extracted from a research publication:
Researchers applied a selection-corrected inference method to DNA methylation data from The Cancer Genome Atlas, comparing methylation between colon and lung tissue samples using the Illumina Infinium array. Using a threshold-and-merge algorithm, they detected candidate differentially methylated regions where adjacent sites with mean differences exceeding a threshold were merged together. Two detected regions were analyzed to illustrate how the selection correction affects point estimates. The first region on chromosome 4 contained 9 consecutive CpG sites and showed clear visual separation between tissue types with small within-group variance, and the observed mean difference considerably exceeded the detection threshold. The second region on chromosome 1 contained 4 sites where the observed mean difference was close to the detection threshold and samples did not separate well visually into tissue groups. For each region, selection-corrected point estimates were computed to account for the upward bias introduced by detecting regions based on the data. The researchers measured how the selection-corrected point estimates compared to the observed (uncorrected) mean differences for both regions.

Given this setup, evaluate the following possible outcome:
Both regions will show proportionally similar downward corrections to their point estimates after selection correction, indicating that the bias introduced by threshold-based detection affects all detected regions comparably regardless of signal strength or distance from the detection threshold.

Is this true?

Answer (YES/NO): NO